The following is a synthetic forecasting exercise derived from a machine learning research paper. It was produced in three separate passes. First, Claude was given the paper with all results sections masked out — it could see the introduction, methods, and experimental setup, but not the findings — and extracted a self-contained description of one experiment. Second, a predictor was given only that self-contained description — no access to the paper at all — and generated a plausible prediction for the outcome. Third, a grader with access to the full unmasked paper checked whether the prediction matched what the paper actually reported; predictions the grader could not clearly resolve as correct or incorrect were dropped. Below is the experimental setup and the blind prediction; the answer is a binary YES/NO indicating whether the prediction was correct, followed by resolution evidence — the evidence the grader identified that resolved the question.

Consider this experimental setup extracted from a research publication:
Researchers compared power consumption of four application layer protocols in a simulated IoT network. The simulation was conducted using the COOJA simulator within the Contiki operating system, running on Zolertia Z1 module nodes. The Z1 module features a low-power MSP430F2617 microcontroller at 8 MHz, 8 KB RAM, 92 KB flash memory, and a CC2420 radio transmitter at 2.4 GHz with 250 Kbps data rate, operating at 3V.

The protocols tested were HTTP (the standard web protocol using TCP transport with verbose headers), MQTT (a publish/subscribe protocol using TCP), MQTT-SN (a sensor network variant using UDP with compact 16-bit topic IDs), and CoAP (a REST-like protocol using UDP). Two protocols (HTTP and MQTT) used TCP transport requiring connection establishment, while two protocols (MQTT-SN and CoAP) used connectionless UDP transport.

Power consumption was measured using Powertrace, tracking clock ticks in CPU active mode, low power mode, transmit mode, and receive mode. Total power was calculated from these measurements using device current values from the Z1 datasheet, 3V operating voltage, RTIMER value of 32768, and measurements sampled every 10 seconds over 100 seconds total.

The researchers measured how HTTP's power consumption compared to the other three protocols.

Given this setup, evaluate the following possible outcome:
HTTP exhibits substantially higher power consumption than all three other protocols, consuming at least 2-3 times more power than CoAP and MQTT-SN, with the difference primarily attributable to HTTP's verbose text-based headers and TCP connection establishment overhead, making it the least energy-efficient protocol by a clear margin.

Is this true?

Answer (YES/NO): NO